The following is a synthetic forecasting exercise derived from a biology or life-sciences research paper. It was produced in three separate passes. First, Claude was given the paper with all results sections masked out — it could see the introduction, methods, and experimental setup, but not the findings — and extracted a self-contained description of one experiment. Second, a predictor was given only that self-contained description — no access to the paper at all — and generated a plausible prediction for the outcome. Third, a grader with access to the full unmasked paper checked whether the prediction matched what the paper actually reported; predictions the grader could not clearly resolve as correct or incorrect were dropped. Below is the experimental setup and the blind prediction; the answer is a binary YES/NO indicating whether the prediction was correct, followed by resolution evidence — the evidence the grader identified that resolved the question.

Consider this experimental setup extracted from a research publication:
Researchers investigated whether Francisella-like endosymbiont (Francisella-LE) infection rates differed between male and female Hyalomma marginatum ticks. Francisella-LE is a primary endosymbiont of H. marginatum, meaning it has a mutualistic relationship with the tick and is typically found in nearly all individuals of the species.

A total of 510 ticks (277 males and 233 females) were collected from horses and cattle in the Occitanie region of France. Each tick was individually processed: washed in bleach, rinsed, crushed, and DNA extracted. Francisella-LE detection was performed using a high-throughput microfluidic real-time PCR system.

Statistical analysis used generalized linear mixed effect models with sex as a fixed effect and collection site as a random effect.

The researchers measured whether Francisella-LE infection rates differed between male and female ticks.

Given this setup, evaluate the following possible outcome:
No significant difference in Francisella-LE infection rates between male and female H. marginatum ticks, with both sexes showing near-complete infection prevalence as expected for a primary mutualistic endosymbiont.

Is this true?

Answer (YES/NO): NO